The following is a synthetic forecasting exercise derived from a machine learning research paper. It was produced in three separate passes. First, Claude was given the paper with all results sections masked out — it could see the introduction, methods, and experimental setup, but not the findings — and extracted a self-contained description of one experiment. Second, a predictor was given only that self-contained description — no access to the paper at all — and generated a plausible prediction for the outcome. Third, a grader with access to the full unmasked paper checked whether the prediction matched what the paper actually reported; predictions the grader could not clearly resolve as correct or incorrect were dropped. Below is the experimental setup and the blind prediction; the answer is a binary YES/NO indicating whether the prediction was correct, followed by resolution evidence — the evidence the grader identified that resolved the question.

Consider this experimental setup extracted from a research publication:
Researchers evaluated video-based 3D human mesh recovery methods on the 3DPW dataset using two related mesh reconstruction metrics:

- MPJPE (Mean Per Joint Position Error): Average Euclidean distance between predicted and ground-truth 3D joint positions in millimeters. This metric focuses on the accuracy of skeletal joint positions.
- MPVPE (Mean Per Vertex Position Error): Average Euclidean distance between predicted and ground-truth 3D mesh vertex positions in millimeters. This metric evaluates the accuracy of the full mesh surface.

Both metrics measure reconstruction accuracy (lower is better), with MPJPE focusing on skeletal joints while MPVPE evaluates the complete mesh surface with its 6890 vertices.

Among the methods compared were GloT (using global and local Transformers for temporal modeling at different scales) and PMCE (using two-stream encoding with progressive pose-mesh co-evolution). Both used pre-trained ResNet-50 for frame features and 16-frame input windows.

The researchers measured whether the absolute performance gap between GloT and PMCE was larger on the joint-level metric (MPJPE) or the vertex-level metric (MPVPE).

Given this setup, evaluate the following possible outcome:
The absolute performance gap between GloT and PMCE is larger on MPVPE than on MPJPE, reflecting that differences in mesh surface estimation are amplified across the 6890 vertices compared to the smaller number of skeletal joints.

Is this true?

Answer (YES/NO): NO